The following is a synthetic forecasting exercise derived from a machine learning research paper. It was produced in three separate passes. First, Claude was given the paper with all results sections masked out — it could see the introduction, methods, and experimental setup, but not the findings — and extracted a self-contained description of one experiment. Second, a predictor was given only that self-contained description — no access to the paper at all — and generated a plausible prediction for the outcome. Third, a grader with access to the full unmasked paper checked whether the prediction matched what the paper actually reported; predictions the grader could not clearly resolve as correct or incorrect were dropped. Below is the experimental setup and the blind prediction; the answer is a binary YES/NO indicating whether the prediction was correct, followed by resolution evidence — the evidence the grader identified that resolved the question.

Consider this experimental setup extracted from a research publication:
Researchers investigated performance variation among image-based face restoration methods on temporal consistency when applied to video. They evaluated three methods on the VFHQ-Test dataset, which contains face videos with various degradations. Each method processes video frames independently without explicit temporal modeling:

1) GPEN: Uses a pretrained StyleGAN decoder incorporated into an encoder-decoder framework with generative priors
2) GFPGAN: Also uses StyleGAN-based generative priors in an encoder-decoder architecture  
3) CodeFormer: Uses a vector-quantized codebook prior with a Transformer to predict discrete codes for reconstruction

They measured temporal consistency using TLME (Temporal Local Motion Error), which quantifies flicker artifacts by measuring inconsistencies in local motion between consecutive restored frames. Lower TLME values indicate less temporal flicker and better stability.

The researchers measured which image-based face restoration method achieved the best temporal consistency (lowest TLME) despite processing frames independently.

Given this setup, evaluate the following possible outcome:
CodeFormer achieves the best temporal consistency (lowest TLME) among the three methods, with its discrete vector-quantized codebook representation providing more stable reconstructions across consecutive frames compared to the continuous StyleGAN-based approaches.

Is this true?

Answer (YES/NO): NO